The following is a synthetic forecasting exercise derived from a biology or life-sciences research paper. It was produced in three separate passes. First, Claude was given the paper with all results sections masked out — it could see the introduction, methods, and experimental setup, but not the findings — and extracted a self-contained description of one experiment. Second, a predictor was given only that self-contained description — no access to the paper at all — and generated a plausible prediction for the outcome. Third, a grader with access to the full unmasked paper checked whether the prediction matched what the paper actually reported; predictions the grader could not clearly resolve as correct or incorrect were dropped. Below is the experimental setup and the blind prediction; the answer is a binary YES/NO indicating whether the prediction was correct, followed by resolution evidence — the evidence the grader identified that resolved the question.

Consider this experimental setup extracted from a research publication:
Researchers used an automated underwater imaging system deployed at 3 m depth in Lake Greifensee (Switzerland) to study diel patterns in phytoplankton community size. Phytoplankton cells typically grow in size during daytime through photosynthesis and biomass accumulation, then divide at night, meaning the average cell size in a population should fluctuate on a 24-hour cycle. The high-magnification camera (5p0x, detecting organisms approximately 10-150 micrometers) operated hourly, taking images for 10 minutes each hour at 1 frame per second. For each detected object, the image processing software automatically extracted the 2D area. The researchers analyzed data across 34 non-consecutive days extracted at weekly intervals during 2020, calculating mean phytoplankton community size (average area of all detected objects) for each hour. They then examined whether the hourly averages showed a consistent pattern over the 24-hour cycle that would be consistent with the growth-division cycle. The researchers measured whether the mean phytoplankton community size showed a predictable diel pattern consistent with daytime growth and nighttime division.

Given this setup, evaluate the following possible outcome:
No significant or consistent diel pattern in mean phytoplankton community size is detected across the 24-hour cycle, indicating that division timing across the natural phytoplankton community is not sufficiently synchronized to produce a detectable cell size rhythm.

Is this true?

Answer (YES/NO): NO